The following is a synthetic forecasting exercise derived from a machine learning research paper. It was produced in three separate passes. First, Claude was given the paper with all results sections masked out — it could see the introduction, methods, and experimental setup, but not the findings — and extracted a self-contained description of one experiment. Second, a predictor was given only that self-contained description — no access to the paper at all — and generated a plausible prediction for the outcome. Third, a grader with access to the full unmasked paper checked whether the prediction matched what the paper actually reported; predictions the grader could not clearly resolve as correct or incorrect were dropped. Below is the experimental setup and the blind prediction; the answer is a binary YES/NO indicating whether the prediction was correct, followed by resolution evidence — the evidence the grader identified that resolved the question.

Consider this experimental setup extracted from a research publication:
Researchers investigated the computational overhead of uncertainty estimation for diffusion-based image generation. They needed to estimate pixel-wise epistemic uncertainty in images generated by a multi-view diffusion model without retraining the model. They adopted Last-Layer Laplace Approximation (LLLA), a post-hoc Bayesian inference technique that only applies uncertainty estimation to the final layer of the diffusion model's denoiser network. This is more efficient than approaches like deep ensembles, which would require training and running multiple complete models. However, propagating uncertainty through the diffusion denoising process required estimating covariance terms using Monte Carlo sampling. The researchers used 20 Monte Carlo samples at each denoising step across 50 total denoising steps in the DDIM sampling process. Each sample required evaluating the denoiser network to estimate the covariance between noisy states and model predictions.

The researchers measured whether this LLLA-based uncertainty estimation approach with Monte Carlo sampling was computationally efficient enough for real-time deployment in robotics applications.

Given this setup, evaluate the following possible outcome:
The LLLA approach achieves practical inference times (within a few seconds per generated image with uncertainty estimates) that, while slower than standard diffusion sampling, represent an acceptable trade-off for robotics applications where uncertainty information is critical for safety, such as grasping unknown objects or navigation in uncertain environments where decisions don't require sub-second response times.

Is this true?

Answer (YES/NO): NO